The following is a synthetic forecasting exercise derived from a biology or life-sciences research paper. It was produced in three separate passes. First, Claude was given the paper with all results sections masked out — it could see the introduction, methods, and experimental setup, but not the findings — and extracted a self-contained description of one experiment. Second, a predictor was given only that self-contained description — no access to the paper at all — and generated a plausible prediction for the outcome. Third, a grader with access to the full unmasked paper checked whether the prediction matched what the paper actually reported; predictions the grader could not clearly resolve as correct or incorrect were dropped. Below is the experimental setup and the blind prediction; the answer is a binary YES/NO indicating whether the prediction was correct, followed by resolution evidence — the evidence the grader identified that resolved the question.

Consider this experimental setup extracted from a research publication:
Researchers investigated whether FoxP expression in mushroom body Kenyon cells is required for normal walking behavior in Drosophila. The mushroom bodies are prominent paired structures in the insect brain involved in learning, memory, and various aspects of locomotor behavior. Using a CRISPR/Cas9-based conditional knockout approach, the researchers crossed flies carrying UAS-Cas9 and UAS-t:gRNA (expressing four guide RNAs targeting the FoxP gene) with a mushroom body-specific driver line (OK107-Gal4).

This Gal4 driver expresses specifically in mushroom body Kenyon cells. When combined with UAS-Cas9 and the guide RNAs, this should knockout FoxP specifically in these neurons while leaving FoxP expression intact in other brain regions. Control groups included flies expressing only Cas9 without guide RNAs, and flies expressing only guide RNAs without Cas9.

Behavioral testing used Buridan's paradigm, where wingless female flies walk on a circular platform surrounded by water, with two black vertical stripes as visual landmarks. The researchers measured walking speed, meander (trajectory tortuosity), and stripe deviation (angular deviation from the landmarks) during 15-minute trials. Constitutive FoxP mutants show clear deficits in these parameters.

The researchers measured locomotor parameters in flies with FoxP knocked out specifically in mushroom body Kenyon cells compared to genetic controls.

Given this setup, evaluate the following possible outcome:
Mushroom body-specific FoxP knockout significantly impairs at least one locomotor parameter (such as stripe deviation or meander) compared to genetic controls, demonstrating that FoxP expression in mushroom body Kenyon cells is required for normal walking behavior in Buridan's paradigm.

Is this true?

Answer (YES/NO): NO